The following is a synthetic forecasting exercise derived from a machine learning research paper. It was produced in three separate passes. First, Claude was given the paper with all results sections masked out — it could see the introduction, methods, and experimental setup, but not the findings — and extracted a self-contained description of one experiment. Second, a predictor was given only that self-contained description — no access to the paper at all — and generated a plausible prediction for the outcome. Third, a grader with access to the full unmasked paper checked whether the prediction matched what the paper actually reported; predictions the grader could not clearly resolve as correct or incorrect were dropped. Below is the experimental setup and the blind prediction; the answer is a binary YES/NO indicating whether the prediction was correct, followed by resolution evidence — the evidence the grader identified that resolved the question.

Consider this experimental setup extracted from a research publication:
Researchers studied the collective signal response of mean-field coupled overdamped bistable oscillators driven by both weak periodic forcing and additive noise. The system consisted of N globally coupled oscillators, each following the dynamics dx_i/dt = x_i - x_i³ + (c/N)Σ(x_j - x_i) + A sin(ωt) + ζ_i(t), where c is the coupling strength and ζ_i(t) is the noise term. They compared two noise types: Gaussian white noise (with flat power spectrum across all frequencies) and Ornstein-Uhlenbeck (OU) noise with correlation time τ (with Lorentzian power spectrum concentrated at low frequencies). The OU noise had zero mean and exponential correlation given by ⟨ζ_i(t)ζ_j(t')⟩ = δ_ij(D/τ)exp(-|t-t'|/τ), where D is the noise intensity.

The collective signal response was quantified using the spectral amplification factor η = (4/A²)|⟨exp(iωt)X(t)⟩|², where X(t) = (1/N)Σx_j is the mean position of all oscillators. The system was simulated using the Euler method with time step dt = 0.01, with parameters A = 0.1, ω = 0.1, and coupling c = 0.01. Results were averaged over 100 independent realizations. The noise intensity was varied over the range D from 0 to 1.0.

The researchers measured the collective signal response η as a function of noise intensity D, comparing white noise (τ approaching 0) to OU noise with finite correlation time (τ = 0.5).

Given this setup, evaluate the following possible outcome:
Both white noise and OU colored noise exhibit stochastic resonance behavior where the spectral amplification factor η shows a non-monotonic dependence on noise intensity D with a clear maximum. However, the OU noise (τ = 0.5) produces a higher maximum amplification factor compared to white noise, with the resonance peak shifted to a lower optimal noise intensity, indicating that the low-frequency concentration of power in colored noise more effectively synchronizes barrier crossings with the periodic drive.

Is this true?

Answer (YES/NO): NO